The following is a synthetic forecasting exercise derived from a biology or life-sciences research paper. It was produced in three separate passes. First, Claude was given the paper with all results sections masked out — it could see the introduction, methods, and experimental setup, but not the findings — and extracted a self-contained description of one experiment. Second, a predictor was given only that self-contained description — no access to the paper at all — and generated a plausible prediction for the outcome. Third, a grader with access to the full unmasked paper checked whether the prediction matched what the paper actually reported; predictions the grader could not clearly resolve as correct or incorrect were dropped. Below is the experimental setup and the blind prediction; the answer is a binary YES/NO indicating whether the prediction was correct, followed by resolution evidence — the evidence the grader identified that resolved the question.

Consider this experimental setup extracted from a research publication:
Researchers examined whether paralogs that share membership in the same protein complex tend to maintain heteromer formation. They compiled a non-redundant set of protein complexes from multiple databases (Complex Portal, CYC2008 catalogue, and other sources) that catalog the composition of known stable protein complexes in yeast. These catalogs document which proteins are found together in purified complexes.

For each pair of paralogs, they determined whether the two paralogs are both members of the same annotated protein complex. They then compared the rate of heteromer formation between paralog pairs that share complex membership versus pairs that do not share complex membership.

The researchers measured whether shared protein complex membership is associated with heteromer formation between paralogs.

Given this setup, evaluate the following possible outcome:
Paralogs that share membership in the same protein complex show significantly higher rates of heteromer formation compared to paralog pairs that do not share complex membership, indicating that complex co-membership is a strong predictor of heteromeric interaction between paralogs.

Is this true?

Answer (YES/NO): NO